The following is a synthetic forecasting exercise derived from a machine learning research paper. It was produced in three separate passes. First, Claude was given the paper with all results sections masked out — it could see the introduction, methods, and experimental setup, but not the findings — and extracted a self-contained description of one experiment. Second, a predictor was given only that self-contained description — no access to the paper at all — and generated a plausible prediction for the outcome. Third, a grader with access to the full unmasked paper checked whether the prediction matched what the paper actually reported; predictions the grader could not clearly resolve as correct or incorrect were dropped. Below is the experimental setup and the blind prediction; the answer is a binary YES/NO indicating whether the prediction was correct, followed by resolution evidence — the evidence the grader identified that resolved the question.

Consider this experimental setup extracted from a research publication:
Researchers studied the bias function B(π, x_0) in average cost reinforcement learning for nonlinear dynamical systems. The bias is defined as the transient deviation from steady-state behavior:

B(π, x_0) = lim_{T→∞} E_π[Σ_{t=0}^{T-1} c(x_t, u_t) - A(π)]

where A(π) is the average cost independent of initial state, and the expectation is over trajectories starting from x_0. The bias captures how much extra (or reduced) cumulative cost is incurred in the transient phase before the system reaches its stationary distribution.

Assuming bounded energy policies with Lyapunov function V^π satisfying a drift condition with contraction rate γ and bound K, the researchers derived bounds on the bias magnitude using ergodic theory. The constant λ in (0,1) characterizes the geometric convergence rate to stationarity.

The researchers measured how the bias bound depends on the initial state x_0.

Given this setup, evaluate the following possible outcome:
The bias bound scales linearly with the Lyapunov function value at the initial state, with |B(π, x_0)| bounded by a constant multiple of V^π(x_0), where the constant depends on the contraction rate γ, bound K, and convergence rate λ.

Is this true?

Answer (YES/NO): YES